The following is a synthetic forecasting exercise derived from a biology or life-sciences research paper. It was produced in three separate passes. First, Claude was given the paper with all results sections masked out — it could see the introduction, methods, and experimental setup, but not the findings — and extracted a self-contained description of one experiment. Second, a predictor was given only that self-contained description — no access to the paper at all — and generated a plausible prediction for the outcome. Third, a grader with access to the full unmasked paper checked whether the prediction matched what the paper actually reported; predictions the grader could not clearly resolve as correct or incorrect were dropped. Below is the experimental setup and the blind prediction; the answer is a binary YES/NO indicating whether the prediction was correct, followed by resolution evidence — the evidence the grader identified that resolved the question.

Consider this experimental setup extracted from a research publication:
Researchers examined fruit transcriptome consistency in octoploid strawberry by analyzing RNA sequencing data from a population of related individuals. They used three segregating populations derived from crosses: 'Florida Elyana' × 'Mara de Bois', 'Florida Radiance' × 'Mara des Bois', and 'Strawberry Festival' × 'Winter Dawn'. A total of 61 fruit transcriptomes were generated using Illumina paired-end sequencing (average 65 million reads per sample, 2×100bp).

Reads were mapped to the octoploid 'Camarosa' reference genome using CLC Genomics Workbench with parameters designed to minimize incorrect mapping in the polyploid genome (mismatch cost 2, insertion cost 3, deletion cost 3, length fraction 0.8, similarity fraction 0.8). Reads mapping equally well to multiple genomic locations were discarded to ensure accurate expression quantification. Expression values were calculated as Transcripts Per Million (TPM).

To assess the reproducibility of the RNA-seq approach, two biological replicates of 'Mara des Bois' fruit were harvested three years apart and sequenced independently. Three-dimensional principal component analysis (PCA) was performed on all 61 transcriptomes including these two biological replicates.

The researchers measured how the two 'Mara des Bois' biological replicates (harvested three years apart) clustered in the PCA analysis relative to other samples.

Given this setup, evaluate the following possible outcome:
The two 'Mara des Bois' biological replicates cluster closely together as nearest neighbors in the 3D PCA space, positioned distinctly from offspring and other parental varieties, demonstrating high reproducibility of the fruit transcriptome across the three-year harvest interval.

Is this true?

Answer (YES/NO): NO